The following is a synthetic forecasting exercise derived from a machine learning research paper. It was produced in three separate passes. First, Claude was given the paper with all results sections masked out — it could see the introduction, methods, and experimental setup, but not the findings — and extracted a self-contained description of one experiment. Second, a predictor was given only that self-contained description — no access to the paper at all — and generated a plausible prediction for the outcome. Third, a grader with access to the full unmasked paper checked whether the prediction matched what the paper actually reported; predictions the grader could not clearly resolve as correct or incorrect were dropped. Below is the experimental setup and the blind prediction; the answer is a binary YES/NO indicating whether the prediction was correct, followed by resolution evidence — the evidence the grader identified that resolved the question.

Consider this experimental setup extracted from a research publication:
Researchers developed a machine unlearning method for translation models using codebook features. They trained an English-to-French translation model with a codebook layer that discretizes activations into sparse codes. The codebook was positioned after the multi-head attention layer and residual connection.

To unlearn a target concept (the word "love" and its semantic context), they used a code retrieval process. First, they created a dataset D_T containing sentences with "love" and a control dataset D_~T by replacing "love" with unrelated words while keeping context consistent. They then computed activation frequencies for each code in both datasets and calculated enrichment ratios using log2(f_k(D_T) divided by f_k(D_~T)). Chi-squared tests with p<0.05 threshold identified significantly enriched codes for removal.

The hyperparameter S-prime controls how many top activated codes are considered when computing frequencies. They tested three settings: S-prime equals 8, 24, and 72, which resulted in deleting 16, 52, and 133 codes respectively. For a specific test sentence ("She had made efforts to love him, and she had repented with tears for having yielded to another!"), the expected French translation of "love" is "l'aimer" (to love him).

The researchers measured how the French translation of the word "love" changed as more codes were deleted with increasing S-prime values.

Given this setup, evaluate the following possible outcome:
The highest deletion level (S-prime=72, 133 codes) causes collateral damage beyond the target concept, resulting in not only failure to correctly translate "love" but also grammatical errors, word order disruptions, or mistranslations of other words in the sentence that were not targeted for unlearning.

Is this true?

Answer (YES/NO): YES